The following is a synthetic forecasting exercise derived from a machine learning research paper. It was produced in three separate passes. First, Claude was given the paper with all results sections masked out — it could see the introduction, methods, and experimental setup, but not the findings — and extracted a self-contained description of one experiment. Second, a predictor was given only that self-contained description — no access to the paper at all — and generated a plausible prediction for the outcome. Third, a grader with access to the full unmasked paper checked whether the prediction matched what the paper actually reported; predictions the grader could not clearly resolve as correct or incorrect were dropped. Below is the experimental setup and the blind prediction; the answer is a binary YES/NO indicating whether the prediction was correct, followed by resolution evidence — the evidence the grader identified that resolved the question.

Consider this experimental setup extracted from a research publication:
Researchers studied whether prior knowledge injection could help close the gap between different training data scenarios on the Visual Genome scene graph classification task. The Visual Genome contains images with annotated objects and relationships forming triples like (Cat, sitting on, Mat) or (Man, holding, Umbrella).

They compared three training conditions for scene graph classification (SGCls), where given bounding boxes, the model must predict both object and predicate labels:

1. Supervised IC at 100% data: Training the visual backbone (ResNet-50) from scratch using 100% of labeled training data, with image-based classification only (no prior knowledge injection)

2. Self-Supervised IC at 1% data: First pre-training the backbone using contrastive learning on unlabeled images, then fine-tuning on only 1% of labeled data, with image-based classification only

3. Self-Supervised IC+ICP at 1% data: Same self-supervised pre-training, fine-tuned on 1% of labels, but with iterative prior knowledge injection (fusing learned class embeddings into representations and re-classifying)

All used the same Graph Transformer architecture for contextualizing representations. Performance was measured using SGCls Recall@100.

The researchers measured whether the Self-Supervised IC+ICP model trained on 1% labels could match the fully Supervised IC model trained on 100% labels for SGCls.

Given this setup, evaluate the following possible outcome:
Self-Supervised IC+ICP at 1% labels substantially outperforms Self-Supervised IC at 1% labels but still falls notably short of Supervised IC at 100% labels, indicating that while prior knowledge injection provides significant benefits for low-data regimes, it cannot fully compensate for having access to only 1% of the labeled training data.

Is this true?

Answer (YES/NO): YES